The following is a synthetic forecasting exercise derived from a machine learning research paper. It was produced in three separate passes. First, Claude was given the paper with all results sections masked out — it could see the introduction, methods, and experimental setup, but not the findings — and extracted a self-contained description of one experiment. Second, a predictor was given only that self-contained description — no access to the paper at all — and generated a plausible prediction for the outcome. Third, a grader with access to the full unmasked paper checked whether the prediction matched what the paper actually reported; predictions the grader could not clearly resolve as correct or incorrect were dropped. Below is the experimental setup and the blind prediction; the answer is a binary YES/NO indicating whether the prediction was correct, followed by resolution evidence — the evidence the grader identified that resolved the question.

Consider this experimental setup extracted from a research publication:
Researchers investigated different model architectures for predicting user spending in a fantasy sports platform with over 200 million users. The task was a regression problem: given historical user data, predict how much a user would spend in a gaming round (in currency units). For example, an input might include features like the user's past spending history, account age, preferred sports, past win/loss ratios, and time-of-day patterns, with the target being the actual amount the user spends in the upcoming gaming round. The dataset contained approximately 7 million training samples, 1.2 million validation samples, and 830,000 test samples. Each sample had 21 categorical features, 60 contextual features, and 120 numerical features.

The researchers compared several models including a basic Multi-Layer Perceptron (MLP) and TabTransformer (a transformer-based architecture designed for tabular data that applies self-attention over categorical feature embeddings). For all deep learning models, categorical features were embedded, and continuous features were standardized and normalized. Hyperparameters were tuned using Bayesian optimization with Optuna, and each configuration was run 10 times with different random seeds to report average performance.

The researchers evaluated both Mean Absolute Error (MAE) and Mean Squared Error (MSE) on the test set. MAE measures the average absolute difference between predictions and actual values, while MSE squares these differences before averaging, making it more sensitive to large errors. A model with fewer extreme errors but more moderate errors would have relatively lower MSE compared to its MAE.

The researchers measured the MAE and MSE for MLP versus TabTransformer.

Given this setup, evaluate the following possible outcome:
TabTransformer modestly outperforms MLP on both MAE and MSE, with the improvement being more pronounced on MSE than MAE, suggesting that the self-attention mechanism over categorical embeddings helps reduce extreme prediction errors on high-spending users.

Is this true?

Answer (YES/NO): NO